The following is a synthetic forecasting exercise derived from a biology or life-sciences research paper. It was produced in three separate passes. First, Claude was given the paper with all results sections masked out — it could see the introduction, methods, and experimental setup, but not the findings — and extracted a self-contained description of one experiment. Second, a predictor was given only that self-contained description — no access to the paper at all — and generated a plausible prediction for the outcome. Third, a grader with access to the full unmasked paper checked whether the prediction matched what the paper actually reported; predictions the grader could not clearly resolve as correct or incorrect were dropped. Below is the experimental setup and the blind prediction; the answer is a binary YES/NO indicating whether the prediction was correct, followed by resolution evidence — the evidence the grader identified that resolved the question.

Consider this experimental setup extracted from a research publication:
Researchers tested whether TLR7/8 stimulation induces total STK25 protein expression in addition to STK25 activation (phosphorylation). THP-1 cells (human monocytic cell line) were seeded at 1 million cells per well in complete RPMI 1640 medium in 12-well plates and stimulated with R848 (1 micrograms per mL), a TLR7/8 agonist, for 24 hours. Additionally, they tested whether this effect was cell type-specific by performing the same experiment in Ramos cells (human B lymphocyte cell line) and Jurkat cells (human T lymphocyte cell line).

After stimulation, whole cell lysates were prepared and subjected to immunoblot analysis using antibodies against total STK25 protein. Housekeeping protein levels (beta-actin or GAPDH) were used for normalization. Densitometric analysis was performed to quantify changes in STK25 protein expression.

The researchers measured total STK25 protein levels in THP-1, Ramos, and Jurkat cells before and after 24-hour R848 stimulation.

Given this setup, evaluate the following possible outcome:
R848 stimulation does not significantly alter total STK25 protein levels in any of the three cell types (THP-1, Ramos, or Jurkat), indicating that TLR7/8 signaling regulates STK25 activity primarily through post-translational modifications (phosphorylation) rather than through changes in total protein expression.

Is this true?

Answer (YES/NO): NO